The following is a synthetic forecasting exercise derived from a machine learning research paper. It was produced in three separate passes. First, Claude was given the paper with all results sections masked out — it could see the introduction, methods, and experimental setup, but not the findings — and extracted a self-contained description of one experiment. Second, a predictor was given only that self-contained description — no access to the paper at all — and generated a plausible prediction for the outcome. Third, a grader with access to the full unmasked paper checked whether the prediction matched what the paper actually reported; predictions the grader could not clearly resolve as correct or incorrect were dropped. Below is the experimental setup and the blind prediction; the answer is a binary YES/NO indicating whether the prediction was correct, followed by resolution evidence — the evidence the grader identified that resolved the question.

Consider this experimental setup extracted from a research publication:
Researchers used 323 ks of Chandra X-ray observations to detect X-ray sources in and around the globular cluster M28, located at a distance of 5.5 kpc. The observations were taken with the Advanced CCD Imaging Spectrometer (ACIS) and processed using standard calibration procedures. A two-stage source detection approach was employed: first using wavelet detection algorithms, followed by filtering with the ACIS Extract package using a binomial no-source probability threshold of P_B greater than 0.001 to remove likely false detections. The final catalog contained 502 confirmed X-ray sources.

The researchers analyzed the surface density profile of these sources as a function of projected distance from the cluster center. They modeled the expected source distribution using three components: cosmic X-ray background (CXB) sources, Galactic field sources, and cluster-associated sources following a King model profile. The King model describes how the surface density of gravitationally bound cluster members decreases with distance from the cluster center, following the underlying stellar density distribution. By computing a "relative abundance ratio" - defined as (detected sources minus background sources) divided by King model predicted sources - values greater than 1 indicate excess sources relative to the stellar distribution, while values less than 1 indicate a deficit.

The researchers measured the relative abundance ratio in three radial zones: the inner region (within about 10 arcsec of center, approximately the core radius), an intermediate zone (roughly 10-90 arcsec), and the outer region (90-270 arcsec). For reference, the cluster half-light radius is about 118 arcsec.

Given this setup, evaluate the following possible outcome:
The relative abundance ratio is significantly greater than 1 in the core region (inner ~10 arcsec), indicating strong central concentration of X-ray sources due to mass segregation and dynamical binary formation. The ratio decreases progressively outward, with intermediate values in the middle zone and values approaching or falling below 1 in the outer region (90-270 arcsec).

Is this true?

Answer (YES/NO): NO